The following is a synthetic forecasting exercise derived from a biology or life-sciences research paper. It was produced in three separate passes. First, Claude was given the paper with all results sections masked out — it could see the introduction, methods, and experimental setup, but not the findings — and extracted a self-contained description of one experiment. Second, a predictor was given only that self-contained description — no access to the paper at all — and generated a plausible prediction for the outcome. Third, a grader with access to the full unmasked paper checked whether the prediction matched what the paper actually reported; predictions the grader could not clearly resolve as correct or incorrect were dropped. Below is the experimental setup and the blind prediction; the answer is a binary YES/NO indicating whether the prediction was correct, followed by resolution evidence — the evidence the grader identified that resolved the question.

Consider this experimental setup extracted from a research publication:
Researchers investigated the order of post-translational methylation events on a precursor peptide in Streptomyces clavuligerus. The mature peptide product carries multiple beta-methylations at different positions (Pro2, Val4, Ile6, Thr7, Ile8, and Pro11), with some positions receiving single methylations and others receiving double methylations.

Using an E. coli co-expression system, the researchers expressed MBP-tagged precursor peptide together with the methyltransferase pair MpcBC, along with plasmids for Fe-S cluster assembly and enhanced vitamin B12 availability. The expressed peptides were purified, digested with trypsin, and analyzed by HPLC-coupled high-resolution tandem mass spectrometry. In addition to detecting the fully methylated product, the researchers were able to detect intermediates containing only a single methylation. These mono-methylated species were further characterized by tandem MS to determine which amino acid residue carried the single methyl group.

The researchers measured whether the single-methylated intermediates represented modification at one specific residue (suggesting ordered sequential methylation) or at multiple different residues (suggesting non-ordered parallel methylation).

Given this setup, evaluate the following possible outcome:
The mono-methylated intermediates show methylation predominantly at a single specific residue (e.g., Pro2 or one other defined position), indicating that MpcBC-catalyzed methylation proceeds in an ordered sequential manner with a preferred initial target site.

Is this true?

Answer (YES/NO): NO